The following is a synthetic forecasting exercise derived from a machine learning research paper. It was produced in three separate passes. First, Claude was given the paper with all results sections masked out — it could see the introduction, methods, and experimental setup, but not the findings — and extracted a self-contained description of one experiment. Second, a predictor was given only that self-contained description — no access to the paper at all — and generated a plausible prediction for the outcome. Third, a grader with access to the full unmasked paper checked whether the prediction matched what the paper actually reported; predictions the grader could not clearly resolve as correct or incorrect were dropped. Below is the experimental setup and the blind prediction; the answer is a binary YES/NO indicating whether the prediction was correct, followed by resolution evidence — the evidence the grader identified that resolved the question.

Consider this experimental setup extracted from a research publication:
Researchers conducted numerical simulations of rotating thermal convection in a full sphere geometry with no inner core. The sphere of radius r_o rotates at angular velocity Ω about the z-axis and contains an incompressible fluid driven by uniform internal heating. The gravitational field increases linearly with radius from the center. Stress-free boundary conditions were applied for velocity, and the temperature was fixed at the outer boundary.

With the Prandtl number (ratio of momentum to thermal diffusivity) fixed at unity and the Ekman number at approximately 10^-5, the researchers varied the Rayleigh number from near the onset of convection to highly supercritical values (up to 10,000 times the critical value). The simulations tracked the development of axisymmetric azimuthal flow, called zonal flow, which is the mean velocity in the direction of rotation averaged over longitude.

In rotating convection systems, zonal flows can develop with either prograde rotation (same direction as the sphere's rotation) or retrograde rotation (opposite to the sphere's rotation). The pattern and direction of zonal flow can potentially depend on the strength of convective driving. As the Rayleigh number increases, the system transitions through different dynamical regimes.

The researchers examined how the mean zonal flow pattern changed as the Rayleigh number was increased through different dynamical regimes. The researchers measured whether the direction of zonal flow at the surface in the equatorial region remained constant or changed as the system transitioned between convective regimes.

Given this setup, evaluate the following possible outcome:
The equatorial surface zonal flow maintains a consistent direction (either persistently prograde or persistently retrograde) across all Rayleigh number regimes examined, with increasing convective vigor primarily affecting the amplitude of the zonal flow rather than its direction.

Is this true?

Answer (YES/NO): NO